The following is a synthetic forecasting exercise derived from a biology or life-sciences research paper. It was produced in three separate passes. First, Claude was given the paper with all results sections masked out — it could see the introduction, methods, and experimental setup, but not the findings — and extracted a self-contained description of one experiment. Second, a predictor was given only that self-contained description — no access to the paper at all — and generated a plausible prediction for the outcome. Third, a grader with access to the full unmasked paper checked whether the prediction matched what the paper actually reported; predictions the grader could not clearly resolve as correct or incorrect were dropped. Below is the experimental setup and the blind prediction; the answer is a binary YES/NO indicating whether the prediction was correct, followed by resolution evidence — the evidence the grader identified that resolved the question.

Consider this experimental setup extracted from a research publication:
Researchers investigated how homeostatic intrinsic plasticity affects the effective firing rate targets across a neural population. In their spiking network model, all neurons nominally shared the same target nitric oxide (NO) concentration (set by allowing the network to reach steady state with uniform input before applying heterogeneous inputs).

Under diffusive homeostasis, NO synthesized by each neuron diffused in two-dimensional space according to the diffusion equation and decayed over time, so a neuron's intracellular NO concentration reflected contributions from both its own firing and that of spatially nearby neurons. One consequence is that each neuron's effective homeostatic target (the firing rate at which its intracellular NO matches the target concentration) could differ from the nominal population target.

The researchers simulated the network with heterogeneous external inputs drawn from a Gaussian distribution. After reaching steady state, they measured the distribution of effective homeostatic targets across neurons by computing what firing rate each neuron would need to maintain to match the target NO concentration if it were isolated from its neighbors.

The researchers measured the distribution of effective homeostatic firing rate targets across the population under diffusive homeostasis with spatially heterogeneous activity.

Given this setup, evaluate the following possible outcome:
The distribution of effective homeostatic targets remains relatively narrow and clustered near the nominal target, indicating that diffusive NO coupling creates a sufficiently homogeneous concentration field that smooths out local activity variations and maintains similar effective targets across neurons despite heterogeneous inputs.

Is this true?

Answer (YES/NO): NO